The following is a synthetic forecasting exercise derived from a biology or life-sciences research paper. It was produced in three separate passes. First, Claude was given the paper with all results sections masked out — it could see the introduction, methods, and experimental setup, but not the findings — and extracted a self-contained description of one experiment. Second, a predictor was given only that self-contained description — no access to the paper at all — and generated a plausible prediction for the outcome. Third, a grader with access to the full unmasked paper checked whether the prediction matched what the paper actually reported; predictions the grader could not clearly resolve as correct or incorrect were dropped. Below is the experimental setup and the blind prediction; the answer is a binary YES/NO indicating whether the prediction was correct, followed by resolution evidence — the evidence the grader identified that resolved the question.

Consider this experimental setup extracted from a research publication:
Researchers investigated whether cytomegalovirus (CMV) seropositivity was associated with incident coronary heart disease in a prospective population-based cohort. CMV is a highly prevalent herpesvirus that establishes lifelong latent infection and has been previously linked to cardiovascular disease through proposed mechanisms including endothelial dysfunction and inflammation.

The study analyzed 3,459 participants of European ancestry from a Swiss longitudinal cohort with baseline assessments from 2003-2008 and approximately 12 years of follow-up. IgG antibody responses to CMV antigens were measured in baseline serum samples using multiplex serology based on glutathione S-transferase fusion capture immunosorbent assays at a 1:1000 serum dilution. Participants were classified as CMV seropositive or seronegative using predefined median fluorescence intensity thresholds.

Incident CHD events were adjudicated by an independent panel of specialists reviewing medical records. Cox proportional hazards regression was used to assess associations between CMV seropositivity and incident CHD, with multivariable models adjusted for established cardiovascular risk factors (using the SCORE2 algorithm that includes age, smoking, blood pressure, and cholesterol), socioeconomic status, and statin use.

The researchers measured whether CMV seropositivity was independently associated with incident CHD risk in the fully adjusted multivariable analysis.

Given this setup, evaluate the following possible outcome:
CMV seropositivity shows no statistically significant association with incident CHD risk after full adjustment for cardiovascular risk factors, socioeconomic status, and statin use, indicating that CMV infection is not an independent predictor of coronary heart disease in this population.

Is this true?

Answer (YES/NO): YES